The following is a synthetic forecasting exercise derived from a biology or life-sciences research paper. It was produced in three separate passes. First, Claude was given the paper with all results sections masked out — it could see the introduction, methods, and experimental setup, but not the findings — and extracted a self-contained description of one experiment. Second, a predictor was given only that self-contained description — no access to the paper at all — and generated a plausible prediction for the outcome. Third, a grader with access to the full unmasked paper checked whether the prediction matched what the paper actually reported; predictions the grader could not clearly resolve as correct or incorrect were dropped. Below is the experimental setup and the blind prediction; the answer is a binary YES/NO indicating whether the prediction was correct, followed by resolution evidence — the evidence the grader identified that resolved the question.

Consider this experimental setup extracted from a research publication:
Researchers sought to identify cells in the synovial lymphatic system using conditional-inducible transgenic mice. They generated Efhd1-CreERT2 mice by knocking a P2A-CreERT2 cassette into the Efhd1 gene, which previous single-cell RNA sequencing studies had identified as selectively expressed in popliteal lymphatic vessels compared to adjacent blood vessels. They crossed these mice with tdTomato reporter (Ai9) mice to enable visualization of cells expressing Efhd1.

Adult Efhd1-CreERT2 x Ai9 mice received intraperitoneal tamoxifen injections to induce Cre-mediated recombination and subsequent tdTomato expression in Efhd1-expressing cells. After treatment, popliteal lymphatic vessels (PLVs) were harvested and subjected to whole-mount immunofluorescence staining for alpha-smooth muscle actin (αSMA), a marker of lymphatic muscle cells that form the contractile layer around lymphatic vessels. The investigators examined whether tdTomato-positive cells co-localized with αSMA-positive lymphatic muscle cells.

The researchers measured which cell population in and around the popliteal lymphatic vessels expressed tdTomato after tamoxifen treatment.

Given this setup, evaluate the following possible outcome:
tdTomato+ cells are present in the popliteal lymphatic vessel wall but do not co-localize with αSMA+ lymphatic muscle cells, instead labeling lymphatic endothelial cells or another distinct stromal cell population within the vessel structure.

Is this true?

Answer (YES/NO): NO